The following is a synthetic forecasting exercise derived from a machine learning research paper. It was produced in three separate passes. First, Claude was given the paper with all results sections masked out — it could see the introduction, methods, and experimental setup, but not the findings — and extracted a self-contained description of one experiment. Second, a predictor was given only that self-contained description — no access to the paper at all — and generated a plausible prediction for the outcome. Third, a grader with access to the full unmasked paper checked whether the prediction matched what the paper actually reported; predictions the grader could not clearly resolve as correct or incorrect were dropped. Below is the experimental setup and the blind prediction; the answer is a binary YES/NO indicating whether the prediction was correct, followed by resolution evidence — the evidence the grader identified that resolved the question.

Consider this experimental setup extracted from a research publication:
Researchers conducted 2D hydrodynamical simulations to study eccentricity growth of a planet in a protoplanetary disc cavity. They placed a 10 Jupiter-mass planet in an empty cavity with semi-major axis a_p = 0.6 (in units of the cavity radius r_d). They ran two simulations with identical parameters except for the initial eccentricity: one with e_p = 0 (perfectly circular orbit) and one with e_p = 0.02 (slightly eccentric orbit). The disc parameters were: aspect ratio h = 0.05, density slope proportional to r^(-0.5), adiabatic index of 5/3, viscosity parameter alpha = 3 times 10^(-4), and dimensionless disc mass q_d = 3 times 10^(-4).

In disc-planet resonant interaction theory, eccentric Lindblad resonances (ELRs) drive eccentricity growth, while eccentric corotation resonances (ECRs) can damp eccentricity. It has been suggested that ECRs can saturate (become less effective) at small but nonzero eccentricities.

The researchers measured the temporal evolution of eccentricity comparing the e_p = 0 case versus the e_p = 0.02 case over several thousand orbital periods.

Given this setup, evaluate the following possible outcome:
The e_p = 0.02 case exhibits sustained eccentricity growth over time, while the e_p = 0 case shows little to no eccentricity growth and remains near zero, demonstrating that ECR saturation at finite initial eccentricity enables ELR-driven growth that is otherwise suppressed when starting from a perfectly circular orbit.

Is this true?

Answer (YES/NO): YES